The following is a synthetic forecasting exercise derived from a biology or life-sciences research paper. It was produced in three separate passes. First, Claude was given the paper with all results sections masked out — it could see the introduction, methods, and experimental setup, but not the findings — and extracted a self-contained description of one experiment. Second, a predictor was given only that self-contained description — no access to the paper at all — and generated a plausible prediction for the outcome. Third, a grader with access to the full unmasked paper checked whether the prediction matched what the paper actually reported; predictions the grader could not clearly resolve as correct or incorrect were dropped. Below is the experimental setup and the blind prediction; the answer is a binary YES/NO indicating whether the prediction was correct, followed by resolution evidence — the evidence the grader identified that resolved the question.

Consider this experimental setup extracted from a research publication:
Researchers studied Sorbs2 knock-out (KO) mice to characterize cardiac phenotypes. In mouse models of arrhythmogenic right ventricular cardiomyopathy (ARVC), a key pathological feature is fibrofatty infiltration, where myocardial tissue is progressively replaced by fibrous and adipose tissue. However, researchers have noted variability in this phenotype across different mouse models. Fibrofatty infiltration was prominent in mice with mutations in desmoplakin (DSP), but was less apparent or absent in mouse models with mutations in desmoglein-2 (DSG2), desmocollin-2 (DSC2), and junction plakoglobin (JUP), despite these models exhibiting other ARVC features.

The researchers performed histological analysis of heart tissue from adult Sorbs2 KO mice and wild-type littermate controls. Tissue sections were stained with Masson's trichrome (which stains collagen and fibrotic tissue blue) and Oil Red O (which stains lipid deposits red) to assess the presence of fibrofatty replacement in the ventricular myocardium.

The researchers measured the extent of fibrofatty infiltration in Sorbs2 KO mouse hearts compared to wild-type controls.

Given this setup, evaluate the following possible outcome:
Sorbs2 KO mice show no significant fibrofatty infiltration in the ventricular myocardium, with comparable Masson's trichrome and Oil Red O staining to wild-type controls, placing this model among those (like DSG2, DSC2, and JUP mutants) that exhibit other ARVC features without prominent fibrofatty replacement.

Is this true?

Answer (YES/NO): NO